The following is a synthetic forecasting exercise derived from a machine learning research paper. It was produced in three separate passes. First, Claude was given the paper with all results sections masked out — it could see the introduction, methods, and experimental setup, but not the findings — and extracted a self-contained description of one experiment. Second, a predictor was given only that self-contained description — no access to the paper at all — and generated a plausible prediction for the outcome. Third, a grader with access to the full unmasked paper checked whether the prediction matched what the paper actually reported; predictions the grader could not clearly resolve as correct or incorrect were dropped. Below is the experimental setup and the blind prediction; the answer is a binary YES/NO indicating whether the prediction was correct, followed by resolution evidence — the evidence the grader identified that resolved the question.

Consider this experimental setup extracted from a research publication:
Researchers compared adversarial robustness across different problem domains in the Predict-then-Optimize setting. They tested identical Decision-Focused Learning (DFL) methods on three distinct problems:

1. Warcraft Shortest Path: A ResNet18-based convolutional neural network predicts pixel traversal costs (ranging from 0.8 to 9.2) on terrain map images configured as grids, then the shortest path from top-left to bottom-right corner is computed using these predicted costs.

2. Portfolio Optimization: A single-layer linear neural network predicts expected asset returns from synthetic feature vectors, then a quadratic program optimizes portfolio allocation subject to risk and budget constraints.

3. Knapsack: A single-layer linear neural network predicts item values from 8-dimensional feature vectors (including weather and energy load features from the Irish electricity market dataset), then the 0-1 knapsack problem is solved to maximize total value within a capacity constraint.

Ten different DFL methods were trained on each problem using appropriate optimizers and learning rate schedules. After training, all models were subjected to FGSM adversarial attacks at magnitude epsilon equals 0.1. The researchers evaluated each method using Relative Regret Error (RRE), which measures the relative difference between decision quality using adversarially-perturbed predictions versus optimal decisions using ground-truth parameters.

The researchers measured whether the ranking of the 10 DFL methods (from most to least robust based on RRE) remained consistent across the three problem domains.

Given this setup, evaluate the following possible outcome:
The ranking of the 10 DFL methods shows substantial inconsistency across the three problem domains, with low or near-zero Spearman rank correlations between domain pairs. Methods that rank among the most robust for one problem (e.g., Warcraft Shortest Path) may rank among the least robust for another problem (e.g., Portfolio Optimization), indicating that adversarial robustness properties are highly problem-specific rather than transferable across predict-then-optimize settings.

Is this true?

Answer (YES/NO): NO